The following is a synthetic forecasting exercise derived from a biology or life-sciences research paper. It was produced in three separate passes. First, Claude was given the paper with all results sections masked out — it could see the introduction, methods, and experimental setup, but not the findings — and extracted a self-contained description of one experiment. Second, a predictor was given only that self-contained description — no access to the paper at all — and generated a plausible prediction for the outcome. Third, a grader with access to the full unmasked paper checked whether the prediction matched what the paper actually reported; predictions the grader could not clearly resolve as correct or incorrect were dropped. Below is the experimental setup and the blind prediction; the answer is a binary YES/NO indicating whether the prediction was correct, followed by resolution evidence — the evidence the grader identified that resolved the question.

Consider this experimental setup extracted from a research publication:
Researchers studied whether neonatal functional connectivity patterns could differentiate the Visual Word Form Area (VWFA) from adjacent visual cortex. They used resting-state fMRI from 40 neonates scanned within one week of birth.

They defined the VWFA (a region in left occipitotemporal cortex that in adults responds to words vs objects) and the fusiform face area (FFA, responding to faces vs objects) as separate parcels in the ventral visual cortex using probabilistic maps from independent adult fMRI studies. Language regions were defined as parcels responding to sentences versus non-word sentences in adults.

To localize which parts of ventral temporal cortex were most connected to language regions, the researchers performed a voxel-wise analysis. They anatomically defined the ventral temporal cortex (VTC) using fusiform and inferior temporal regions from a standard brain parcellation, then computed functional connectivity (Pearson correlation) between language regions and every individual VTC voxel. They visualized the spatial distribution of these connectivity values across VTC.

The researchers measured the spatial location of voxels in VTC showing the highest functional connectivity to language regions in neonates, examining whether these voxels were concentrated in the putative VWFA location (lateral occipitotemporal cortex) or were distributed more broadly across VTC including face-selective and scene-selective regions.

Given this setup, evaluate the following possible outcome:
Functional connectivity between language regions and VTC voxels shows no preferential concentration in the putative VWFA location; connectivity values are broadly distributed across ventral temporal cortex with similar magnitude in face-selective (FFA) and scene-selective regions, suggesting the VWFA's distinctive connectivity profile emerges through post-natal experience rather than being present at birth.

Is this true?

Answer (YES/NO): NO